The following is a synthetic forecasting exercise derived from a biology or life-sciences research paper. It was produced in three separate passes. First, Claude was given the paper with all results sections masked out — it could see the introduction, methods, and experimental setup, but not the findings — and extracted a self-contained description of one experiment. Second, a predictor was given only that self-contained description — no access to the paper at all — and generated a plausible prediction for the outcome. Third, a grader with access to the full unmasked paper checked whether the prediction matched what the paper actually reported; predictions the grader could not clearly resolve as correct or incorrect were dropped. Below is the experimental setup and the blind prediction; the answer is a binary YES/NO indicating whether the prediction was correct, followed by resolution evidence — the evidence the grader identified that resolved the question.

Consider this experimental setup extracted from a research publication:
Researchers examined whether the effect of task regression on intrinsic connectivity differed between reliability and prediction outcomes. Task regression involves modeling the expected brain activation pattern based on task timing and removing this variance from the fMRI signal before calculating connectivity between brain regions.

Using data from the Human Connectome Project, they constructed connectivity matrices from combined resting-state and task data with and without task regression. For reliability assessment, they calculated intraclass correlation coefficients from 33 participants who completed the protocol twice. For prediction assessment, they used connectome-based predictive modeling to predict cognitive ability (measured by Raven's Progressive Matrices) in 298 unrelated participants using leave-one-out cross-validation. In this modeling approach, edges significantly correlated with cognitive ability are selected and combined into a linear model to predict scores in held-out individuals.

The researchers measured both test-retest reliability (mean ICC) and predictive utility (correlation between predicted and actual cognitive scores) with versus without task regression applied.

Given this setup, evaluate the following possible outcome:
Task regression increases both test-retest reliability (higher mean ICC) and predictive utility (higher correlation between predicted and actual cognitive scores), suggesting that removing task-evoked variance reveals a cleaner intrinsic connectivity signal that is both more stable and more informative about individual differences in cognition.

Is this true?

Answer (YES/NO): NO